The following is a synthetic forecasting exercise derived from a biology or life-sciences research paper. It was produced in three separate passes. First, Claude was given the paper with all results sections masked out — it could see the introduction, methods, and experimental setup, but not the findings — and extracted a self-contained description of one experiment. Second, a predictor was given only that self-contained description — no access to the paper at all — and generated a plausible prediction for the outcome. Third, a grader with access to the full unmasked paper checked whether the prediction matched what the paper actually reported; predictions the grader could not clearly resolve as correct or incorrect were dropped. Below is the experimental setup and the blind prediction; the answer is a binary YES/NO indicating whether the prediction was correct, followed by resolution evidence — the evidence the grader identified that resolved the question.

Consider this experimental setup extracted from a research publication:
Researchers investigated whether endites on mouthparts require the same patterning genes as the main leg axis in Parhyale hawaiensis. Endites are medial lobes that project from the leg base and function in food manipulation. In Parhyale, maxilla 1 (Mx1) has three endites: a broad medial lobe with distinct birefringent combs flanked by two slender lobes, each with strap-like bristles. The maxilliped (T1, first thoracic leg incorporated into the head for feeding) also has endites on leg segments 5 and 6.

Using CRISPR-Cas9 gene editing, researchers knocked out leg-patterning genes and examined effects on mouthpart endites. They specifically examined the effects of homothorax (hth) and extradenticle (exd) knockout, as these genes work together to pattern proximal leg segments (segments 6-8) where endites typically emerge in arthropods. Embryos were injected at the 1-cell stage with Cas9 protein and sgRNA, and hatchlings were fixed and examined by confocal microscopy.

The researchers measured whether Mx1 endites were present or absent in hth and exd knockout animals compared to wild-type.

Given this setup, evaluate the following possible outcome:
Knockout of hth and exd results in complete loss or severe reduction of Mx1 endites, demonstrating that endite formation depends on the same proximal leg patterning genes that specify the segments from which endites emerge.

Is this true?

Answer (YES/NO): YES